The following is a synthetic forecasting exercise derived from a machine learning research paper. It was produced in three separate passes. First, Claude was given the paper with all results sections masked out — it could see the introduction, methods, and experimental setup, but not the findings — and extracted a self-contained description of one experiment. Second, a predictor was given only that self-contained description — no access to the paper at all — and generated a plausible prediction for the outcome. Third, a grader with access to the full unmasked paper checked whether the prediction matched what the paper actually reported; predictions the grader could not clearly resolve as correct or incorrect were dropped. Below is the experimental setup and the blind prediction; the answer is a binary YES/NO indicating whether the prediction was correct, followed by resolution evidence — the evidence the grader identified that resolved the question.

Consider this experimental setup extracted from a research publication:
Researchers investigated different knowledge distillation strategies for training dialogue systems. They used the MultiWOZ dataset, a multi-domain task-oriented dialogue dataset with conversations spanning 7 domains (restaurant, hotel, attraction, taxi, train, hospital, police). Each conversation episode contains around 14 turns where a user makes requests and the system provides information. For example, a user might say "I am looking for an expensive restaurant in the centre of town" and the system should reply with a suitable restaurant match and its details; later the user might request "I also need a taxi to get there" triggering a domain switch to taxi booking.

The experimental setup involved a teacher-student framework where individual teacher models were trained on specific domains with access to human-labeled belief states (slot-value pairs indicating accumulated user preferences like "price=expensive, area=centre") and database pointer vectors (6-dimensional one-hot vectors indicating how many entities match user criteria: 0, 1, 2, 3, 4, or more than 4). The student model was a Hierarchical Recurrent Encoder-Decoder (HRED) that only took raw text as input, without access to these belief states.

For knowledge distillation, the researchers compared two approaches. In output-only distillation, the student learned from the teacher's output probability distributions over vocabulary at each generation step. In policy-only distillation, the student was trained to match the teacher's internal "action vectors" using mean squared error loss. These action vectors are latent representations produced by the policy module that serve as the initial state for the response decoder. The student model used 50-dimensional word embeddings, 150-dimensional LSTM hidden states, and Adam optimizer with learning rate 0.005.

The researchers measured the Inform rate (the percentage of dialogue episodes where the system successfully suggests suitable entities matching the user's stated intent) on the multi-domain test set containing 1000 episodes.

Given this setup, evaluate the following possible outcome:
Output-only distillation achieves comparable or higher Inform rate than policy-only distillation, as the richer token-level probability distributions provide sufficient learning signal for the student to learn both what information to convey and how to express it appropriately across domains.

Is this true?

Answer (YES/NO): YES